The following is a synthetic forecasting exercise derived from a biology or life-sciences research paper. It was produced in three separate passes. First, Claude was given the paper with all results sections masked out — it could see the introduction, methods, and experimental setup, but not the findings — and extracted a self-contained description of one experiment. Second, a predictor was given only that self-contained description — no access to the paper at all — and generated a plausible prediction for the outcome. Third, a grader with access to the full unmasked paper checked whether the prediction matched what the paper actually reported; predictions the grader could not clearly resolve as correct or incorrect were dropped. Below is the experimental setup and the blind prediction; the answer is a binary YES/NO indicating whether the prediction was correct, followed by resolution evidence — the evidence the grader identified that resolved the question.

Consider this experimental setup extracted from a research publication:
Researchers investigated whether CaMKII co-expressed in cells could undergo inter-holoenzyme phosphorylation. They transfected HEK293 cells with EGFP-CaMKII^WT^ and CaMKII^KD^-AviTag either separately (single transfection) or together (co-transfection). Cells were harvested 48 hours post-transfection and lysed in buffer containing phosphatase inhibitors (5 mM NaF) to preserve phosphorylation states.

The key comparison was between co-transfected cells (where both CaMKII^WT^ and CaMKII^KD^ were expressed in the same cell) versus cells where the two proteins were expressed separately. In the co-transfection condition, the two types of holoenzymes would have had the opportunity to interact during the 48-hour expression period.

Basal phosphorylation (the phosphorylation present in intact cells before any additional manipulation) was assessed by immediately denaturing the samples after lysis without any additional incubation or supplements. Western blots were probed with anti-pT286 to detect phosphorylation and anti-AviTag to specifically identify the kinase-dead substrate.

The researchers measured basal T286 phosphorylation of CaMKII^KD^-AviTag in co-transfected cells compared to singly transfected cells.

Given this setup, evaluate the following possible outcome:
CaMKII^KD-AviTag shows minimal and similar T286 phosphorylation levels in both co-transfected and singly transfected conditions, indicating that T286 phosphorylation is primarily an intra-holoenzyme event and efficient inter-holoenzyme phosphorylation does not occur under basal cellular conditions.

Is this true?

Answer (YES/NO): NO